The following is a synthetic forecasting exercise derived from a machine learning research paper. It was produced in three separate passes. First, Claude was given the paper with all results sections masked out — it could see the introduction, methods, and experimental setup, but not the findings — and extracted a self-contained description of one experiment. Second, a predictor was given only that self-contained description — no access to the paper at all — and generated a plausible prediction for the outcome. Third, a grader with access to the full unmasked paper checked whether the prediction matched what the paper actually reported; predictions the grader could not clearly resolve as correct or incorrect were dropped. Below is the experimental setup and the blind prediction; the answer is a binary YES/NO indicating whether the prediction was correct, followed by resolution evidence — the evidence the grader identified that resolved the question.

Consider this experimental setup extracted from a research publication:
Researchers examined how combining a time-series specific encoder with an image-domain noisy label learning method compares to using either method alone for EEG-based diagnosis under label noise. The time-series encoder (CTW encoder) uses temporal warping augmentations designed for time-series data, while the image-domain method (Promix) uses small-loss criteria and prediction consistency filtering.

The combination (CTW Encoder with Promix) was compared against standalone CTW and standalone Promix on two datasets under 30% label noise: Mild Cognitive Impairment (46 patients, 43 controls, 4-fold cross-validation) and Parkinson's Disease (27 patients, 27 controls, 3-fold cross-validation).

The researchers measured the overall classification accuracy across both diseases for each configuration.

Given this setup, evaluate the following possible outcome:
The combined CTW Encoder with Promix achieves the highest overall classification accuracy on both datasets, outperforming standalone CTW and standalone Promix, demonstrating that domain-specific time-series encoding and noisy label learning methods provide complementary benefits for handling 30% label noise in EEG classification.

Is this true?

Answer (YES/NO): YES